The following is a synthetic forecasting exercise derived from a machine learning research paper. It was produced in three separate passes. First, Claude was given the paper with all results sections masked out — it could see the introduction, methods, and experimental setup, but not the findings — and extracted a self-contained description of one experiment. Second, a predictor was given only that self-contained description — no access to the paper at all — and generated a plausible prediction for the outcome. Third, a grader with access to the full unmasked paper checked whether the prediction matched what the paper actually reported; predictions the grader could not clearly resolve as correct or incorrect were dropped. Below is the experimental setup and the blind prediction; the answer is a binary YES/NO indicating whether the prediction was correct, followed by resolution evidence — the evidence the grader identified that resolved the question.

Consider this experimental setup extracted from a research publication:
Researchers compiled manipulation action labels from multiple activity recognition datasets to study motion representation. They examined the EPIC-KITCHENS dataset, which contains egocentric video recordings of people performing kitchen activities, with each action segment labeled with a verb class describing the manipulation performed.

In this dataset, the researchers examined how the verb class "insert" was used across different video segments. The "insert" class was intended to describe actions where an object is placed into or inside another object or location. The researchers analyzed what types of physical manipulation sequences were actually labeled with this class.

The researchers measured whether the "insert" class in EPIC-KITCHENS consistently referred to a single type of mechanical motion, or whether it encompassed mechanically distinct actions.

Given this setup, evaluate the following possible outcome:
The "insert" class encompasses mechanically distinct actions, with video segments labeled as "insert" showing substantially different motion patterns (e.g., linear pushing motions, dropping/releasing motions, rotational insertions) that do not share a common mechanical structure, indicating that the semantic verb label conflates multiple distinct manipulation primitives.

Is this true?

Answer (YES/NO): YES